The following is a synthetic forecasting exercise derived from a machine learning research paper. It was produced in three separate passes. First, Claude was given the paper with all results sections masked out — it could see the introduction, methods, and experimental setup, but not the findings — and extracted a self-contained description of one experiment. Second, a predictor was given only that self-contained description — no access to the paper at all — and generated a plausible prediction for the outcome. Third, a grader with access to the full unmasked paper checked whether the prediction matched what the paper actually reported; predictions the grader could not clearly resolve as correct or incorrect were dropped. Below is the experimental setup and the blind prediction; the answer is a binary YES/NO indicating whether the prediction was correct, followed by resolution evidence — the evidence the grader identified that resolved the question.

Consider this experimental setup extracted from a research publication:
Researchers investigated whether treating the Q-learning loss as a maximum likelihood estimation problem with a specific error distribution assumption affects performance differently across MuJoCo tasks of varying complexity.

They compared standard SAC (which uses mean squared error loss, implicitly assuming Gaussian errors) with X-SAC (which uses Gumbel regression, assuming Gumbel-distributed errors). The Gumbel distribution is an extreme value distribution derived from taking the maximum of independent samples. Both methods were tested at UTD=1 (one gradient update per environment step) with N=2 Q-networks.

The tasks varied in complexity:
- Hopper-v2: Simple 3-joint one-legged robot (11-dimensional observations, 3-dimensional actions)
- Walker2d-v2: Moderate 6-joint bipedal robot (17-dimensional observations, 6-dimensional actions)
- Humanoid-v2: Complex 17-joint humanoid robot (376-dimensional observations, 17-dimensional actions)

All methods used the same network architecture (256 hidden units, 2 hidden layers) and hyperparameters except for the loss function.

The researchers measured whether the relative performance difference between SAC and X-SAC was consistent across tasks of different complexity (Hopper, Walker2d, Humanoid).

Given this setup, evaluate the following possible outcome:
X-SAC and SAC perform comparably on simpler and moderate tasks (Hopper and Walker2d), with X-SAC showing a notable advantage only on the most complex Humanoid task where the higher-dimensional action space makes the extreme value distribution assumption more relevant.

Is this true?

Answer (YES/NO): NO